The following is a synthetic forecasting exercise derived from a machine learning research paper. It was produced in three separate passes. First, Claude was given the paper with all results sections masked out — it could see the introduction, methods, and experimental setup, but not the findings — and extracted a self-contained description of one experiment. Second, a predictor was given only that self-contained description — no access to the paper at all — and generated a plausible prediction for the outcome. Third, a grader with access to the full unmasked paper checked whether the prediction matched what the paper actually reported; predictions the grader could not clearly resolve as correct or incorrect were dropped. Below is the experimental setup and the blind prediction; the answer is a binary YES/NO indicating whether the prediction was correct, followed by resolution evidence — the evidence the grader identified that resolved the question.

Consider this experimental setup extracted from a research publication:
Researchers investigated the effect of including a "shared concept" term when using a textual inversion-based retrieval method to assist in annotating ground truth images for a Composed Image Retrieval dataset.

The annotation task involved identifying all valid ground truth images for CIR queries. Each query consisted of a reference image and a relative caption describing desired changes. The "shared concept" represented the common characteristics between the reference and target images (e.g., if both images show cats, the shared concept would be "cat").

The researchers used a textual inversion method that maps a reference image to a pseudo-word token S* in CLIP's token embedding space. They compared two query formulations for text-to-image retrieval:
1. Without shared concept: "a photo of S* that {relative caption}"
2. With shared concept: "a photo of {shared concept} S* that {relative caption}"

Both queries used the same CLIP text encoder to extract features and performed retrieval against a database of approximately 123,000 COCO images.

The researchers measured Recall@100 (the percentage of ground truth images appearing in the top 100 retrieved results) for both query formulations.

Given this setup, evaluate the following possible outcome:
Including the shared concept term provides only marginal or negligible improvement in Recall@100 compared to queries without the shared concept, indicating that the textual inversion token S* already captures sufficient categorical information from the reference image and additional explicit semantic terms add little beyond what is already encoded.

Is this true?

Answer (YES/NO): NO